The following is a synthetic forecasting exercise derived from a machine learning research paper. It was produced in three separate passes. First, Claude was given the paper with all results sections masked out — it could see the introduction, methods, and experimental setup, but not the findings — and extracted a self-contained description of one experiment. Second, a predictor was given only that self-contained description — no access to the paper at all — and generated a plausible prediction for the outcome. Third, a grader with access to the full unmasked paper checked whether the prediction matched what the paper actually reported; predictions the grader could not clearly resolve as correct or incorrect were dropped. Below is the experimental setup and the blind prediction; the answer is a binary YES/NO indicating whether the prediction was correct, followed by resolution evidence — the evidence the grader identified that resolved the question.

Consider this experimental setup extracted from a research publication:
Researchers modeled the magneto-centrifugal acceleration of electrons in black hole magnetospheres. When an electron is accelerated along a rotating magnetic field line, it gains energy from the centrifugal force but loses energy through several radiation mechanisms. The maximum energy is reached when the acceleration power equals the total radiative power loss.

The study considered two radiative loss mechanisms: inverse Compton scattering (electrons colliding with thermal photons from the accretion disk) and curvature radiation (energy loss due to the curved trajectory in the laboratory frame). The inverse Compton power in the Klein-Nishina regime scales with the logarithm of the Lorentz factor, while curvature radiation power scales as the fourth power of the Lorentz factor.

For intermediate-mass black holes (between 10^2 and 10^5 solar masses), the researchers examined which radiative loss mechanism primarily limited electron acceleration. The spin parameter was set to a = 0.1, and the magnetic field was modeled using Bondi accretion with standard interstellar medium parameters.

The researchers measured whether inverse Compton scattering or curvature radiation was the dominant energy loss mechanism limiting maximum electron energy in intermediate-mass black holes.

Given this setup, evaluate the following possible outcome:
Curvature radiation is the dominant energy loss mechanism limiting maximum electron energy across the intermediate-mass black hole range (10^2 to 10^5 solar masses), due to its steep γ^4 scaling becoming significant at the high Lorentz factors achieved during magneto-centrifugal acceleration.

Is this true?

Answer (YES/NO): NO